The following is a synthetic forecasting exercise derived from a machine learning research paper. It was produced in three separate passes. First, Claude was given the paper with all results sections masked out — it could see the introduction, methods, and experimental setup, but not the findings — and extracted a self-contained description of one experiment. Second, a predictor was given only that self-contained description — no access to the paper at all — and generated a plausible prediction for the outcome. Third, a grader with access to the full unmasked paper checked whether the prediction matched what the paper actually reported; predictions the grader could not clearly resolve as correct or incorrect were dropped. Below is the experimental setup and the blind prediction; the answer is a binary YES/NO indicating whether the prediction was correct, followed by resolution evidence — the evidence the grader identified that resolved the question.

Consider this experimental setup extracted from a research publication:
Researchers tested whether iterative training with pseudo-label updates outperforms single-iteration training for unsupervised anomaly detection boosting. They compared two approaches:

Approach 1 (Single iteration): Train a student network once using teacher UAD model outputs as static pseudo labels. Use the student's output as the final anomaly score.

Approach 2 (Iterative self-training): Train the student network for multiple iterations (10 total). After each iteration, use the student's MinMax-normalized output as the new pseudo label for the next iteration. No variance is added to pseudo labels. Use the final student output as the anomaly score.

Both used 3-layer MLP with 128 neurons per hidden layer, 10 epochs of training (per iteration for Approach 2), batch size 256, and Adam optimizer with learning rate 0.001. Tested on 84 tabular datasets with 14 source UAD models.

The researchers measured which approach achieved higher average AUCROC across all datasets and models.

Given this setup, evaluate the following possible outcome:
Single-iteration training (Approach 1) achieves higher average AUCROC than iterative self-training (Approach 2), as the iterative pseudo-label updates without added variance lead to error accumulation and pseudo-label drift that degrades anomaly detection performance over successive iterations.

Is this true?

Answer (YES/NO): YES